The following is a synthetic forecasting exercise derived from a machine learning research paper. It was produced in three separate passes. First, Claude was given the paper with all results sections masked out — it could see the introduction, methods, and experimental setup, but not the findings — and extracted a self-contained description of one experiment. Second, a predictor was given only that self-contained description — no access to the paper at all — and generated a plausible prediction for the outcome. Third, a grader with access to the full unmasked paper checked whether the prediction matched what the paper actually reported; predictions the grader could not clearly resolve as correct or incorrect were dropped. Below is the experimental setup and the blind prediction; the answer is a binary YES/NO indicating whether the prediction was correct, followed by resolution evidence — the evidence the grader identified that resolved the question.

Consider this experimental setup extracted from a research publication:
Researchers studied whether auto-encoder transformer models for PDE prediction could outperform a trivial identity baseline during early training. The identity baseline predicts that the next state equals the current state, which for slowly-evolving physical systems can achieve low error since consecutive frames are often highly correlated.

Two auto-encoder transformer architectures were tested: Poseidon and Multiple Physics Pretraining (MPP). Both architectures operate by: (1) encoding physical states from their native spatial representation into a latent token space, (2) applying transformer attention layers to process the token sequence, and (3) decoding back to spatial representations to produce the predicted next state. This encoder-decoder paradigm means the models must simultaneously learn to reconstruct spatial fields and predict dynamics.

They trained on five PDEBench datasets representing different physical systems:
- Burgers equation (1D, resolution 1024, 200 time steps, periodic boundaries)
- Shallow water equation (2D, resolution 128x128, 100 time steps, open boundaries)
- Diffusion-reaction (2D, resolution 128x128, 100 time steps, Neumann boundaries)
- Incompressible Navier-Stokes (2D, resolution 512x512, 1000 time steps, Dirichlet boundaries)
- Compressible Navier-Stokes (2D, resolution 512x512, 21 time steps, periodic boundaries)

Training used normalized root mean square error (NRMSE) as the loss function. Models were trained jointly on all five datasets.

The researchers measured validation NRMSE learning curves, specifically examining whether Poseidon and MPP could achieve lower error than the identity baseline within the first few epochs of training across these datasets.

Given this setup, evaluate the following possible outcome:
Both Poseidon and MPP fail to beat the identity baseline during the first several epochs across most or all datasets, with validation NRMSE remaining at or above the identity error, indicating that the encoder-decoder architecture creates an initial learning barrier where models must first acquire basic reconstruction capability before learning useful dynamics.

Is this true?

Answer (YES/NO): YES